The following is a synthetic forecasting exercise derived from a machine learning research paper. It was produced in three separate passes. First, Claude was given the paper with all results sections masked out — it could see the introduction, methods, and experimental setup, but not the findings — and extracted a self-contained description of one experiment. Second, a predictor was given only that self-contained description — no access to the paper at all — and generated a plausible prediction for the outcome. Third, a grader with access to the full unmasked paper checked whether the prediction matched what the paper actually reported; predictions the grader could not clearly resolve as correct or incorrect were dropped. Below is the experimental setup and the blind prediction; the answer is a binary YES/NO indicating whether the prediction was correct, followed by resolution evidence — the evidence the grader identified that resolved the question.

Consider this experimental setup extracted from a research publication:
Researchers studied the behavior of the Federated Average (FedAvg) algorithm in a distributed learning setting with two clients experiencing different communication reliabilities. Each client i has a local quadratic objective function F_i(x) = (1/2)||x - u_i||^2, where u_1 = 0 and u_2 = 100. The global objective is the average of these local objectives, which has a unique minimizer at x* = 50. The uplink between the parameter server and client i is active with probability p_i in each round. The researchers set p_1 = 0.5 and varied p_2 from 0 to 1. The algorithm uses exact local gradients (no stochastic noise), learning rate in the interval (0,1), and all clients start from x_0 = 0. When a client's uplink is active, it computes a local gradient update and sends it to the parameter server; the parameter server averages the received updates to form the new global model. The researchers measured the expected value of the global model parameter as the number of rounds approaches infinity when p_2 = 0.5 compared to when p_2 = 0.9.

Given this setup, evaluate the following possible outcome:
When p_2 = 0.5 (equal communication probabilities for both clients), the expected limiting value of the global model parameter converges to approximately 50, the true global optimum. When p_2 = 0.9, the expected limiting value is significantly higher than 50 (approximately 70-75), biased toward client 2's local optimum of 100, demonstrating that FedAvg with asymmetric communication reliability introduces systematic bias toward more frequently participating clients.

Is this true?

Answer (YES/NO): YES